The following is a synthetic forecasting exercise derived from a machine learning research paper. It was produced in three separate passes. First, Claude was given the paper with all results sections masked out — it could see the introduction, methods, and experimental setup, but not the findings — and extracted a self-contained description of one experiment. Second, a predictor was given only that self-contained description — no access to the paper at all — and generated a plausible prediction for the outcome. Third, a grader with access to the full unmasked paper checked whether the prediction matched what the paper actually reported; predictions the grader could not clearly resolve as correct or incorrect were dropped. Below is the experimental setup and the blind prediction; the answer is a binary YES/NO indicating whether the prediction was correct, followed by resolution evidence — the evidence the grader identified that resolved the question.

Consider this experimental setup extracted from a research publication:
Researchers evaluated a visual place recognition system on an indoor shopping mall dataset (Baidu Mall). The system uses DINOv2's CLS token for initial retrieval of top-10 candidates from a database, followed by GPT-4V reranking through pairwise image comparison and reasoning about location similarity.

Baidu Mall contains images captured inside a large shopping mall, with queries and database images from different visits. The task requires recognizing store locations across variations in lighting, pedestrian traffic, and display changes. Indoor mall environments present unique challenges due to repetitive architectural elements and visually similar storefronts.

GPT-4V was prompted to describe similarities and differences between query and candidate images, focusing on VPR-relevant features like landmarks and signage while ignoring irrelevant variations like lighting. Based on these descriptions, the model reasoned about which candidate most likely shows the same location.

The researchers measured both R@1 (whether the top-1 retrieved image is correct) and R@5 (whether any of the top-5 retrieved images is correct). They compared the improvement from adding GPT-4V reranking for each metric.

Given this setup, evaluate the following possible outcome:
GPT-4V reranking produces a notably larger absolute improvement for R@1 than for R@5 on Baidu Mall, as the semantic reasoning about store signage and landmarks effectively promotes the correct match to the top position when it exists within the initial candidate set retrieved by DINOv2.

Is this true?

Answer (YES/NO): NO